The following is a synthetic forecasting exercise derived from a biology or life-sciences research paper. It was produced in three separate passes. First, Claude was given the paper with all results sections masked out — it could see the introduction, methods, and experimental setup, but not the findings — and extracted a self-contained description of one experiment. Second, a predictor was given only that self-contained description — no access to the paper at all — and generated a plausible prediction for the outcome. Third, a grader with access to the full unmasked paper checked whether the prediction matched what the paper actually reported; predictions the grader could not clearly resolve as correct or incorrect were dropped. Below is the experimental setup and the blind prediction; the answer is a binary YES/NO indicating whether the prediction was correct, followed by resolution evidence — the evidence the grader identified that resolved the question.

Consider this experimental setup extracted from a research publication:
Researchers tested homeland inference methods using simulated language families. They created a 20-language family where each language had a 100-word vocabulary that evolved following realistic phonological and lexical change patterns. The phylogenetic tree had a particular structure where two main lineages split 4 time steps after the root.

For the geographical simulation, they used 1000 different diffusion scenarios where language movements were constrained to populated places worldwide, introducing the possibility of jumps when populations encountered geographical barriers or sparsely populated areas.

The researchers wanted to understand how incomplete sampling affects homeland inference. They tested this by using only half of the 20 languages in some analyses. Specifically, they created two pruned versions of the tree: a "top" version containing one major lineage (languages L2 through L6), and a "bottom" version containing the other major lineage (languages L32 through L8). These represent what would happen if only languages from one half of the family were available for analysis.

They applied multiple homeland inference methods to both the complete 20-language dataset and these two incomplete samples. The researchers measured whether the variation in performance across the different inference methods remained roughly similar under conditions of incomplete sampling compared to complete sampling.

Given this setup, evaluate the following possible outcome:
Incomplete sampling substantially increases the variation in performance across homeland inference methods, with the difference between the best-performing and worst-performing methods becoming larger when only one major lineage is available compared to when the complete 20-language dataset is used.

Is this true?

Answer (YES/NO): NO